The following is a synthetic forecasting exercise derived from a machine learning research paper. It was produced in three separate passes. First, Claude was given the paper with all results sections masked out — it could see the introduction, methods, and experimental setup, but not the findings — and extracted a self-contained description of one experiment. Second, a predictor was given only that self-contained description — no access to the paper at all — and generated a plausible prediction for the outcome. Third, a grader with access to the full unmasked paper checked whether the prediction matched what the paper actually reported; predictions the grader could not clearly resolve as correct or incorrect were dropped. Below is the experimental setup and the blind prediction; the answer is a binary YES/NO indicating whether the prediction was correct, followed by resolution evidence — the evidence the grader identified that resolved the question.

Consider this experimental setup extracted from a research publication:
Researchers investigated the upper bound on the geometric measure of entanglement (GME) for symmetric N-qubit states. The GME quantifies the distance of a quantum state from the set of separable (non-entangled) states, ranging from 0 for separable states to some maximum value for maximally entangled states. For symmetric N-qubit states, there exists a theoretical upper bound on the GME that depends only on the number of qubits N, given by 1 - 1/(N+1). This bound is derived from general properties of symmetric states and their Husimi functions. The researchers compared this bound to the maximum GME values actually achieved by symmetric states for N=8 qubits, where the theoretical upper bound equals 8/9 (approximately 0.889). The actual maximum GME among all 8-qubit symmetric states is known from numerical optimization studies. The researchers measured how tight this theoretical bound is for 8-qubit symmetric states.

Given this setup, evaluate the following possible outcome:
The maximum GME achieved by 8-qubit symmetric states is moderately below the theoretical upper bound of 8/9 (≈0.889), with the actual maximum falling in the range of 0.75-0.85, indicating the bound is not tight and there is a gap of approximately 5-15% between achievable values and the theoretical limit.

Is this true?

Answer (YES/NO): YES